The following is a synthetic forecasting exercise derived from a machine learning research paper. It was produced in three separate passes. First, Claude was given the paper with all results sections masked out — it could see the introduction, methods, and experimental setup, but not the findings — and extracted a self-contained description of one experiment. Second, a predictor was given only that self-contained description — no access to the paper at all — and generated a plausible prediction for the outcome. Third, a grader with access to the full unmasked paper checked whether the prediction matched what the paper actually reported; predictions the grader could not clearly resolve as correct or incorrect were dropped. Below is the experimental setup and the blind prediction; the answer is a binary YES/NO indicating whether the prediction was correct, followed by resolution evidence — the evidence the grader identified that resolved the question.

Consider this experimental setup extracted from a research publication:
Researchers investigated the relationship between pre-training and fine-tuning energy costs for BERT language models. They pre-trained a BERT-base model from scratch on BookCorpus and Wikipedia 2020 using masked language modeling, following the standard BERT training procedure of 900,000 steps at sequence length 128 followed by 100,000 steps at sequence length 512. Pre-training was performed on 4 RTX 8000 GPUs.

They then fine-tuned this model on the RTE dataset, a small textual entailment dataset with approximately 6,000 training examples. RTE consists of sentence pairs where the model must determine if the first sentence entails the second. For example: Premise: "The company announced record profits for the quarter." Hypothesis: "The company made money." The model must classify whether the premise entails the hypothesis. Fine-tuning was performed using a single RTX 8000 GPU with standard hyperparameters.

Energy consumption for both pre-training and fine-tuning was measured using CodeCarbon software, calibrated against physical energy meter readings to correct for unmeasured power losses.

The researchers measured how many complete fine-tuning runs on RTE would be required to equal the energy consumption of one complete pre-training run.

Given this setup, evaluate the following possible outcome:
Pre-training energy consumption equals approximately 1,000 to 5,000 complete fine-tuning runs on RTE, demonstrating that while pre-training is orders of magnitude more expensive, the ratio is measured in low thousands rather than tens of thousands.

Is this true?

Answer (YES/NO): NO